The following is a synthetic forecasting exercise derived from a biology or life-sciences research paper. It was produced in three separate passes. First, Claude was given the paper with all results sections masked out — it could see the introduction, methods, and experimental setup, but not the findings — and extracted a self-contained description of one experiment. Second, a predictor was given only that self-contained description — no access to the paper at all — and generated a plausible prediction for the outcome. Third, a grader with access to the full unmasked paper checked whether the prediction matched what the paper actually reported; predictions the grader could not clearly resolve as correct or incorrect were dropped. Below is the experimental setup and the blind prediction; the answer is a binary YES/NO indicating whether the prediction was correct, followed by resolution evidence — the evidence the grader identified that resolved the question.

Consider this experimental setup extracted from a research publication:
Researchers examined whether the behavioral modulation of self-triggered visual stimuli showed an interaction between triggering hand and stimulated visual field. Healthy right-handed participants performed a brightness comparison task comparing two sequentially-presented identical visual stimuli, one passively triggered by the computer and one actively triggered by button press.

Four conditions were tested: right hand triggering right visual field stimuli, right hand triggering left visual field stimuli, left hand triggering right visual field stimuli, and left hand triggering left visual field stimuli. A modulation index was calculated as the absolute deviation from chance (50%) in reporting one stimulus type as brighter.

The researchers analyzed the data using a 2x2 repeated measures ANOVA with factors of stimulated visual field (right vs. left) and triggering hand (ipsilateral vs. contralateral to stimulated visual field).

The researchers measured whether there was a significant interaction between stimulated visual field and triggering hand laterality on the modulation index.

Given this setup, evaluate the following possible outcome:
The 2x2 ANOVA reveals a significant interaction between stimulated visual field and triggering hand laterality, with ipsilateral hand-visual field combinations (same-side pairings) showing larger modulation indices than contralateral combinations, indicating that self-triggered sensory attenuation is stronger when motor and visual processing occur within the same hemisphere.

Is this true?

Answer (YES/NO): NO